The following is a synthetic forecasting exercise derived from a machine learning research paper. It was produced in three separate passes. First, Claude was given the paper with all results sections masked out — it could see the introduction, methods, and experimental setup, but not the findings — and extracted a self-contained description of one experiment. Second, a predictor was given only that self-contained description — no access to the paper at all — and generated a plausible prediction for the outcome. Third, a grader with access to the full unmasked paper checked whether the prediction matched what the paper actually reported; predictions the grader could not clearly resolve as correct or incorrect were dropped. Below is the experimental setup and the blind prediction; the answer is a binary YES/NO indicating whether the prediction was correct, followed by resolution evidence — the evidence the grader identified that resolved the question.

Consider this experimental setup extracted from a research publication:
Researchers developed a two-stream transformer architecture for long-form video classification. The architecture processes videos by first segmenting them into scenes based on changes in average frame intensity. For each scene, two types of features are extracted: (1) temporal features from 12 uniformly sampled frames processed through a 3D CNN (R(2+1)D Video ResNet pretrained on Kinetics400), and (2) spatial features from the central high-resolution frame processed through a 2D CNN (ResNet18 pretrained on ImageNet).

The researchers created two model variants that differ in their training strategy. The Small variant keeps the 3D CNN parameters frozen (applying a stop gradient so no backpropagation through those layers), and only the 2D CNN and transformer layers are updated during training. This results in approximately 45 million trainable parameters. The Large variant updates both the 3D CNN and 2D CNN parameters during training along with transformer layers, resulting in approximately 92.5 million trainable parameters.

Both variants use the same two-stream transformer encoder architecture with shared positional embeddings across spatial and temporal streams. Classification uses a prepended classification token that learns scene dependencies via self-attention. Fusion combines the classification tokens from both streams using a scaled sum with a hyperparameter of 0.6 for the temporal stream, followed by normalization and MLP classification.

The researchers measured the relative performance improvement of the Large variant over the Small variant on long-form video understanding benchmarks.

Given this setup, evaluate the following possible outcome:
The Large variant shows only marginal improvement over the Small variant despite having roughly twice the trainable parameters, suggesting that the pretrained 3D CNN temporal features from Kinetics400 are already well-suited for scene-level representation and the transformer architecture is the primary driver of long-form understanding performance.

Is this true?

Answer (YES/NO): NO